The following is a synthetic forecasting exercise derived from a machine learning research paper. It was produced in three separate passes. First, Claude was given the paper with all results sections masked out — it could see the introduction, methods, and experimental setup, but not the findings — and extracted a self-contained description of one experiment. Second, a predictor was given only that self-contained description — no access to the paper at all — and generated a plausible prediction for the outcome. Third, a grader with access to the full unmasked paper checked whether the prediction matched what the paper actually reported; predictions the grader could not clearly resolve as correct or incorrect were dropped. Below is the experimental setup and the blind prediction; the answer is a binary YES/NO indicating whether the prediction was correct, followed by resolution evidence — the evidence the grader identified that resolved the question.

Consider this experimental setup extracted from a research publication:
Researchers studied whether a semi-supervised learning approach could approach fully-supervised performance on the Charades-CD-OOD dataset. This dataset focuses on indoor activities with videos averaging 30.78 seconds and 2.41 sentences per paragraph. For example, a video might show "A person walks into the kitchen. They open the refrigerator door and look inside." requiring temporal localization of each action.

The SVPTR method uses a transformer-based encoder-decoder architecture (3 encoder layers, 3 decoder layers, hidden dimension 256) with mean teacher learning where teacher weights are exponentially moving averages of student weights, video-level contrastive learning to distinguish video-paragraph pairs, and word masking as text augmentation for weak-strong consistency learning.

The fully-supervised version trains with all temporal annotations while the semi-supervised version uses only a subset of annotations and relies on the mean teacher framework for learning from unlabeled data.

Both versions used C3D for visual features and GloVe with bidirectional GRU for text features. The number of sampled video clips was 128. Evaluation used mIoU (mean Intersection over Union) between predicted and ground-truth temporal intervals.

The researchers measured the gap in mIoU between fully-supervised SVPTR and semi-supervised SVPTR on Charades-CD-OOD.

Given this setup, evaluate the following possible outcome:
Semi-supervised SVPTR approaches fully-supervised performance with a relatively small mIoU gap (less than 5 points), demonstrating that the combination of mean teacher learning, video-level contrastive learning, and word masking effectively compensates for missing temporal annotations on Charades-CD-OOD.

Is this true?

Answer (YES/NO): YES